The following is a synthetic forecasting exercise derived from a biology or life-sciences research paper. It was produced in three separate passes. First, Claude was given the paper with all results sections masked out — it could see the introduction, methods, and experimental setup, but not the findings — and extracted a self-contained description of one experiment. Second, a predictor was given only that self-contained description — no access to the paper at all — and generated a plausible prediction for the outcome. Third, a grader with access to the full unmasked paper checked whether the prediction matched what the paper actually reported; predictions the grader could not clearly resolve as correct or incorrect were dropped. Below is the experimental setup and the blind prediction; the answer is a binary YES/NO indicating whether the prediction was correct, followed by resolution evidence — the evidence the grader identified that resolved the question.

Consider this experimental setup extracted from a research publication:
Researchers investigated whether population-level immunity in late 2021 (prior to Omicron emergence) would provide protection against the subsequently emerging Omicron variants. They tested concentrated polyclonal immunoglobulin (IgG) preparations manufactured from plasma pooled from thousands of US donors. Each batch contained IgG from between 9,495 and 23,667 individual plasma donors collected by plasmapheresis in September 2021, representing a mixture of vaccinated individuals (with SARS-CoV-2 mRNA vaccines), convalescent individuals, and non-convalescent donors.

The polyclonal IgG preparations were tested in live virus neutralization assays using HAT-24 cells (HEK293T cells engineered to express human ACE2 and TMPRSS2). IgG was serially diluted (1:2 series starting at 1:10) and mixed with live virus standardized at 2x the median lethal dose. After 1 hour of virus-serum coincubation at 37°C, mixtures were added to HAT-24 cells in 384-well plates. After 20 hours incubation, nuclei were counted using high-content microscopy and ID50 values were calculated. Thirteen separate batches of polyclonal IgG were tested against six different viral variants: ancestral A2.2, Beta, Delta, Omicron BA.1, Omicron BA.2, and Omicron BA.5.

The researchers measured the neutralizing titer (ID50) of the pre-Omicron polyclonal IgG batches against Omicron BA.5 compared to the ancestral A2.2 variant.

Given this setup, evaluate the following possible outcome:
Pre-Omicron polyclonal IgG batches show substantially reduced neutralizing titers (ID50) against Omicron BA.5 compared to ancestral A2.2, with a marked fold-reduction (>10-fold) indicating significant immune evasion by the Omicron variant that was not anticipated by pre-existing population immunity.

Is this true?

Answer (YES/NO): NO